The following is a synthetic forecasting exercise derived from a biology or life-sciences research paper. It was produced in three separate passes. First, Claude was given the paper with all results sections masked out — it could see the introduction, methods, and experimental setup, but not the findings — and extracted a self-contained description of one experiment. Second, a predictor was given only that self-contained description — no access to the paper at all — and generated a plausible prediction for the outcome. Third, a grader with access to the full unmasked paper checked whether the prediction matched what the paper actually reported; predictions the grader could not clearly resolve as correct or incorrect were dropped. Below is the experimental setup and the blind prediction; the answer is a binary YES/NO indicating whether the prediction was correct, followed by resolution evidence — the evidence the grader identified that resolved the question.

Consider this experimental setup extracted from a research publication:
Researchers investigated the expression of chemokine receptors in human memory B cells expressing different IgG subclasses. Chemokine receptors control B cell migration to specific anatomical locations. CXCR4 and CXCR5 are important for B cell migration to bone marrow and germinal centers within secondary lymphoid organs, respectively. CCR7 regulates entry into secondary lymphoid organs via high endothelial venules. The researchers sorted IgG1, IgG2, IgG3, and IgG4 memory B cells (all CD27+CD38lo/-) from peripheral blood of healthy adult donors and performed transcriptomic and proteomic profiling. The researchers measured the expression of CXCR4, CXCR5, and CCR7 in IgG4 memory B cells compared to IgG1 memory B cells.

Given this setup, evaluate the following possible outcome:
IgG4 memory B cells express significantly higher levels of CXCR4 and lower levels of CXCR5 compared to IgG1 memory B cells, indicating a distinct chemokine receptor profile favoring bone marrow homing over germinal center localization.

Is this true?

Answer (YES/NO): NO